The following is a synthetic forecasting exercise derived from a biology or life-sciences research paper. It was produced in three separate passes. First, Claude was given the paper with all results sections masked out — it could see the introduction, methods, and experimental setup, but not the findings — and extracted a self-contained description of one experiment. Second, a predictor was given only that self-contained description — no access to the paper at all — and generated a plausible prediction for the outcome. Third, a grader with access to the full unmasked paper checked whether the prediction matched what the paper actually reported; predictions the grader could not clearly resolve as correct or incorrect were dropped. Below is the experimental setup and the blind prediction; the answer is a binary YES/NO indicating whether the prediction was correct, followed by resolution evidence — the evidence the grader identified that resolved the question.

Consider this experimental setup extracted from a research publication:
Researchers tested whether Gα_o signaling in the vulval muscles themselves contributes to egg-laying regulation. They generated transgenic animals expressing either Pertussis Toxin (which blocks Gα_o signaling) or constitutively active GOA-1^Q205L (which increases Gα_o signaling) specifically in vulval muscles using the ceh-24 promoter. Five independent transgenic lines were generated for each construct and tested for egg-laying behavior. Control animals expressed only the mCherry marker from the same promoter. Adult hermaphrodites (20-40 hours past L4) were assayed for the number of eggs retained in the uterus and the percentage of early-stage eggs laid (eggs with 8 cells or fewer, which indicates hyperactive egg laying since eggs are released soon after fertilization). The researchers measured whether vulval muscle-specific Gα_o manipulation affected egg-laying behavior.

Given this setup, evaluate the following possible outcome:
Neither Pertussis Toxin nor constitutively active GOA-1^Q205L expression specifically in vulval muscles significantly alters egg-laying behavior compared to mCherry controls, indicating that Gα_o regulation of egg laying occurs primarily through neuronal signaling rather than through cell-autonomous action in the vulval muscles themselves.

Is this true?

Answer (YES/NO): NO